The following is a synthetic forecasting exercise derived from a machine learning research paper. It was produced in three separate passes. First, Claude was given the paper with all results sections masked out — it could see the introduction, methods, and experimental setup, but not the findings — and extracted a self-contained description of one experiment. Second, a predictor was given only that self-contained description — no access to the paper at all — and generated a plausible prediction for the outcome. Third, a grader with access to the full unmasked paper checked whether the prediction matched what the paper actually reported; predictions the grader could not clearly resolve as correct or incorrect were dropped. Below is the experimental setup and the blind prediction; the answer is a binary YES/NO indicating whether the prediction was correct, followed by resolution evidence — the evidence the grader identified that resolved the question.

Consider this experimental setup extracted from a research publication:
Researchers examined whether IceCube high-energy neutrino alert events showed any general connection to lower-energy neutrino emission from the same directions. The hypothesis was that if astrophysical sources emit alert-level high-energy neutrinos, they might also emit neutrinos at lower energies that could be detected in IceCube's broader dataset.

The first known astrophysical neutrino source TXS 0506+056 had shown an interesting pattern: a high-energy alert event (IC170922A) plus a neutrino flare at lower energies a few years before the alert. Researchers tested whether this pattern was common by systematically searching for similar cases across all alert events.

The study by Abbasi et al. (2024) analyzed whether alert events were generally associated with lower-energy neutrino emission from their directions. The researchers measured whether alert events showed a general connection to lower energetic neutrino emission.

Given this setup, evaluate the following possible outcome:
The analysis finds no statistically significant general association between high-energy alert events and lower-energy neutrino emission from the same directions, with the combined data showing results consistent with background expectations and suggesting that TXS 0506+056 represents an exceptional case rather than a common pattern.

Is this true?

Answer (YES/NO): YES